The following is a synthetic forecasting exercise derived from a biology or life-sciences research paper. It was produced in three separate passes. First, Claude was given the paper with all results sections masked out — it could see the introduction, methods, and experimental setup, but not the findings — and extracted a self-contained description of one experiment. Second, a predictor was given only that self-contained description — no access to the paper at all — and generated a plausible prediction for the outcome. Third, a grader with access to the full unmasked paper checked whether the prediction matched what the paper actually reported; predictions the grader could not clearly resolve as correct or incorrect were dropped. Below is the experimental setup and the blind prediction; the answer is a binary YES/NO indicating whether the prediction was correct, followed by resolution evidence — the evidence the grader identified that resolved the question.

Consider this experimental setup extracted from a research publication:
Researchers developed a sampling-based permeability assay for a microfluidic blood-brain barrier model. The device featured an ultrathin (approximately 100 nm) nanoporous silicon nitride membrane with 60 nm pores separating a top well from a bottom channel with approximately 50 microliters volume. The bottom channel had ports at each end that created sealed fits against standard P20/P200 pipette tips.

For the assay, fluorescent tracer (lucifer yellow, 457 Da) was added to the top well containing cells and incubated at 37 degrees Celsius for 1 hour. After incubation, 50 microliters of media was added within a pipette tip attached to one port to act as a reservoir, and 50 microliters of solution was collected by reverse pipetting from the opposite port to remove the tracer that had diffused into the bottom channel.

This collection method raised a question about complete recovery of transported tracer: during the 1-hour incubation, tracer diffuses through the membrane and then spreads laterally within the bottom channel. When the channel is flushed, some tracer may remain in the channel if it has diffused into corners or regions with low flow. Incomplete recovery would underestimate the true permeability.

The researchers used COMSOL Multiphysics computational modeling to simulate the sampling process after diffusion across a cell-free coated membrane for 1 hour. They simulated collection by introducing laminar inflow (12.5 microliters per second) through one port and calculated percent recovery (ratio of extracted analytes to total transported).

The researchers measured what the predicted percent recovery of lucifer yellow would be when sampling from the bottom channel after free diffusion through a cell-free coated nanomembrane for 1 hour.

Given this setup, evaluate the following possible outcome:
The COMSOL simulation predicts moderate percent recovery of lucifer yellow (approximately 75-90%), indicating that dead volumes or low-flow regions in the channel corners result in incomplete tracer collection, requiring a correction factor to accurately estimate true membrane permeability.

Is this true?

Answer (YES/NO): NO